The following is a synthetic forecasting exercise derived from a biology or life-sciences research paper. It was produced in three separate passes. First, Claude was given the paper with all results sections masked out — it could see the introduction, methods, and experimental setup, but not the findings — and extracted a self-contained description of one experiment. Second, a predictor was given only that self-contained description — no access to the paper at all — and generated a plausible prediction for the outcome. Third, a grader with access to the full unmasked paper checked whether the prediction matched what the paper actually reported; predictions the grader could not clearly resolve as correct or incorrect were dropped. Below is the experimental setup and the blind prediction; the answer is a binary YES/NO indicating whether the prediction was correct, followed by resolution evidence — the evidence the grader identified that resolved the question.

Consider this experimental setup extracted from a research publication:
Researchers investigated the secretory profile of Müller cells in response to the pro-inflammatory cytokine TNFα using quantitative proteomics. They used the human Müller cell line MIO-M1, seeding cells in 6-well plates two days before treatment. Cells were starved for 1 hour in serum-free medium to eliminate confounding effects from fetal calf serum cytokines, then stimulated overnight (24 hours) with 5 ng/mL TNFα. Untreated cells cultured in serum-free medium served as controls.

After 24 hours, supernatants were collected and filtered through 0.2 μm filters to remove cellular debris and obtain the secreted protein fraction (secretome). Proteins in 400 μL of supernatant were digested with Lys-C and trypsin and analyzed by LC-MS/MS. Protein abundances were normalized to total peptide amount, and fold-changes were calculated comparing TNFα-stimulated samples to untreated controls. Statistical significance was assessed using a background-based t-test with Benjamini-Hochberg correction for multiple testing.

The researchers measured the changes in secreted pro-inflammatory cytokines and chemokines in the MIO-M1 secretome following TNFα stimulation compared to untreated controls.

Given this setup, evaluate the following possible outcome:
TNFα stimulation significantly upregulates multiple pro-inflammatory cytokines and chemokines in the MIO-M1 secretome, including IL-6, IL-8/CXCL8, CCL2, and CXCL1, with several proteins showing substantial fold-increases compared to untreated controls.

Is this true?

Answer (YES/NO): NO